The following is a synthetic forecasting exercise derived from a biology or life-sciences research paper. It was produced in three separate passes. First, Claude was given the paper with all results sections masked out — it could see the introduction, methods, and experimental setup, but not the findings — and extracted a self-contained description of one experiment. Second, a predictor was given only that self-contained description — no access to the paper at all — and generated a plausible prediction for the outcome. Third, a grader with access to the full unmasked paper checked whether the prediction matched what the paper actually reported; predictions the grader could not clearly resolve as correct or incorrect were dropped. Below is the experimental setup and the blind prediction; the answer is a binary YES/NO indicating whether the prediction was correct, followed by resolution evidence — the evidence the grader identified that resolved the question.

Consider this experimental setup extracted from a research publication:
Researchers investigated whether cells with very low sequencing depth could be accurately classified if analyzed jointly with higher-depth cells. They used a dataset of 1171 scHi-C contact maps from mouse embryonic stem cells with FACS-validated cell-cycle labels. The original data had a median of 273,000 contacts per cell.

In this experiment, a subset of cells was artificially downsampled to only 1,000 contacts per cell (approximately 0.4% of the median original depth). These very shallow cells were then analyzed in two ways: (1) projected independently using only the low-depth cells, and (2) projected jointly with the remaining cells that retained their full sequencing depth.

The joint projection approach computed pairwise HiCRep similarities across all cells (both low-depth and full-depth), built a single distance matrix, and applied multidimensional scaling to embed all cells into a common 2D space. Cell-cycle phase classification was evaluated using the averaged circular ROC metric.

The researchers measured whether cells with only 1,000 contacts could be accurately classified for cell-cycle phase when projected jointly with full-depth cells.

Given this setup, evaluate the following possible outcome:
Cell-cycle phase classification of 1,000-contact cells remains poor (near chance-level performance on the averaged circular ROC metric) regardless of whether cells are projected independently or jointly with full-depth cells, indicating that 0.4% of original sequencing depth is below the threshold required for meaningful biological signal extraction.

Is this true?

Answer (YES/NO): NO